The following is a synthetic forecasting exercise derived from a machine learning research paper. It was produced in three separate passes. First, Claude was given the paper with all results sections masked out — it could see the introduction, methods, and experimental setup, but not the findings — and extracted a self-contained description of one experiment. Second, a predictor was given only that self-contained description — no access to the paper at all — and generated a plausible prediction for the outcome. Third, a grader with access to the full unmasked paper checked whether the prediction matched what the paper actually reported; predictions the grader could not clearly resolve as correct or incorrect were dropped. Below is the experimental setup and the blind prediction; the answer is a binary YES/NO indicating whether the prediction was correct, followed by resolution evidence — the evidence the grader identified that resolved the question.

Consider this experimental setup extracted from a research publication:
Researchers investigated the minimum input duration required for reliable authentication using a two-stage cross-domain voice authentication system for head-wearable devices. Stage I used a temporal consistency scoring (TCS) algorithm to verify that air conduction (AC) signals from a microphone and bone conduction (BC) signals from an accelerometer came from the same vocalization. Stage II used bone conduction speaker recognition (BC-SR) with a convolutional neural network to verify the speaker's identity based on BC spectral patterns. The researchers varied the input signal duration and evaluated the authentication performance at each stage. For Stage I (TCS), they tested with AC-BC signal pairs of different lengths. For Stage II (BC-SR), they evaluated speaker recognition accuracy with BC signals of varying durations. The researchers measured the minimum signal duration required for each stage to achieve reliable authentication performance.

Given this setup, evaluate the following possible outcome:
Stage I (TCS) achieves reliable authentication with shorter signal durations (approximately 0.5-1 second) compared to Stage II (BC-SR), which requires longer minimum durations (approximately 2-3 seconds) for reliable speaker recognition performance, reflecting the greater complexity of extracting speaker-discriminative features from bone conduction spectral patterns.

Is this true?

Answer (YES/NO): NO